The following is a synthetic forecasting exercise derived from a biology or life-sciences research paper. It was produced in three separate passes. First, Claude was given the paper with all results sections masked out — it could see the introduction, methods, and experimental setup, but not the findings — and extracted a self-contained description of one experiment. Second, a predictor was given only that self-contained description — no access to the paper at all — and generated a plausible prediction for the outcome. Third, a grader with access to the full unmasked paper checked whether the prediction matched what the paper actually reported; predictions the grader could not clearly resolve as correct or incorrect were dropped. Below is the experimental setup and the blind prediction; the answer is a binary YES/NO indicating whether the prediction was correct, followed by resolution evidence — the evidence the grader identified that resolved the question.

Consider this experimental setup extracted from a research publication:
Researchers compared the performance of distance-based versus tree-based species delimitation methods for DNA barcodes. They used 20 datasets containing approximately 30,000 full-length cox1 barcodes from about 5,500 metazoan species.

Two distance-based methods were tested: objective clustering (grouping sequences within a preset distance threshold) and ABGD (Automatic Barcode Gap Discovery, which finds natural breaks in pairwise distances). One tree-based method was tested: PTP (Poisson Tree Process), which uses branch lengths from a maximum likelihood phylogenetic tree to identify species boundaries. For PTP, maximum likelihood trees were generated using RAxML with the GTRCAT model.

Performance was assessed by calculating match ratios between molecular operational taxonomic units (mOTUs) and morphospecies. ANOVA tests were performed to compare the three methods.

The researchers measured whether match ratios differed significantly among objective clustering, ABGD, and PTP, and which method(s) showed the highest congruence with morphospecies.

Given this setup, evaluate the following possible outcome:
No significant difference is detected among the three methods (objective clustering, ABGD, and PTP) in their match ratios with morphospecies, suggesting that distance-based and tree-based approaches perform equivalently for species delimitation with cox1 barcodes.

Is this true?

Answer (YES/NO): YES